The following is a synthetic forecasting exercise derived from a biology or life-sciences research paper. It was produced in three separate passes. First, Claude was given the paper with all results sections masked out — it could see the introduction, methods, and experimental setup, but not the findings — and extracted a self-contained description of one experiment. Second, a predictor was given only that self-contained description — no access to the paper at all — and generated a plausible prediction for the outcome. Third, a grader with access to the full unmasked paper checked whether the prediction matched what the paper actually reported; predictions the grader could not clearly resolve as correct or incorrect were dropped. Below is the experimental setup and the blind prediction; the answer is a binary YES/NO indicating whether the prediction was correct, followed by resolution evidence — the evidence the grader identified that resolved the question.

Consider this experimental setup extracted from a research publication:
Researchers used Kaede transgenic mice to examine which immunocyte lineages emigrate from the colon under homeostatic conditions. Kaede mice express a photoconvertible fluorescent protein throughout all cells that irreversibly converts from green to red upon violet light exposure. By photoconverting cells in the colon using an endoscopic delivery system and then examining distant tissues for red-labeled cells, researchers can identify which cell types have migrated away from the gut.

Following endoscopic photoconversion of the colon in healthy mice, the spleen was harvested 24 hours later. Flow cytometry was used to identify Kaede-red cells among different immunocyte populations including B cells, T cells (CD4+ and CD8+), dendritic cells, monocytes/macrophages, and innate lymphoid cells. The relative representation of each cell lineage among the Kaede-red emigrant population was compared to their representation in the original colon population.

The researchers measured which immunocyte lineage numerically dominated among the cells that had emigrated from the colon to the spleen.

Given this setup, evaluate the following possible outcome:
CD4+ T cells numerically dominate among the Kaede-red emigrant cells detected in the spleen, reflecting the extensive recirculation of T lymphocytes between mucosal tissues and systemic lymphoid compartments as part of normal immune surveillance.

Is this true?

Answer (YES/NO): NO